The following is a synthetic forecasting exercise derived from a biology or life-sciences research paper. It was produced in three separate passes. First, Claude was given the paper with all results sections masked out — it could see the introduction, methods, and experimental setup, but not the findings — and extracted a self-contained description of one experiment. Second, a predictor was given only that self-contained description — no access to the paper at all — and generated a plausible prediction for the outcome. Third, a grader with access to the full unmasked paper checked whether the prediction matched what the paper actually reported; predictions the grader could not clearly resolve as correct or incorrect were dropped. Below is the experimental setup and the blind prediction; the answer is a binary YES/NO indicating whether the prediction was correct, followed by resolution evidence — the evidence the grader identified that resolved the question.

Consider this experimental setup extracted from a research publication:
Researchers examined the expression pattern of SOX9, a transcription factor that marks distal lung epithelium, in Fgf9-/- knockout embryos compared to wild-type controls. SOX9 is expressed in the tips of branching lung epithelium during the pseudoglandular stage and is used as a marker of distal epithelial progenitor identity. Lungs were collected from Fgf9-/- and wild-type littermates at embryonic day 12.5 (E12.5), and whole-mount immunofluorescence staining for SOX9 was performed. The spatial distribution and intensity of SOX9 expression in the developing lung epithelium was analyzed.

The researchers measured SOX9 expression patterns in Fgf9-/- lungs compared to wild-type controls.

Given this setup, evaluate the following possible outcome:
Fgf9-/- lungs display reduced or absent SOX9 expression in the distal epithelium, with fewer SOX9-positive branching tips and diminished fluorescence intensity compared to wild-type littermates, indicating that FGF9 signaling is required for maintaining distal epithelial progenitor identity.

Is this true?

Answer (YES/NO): NO